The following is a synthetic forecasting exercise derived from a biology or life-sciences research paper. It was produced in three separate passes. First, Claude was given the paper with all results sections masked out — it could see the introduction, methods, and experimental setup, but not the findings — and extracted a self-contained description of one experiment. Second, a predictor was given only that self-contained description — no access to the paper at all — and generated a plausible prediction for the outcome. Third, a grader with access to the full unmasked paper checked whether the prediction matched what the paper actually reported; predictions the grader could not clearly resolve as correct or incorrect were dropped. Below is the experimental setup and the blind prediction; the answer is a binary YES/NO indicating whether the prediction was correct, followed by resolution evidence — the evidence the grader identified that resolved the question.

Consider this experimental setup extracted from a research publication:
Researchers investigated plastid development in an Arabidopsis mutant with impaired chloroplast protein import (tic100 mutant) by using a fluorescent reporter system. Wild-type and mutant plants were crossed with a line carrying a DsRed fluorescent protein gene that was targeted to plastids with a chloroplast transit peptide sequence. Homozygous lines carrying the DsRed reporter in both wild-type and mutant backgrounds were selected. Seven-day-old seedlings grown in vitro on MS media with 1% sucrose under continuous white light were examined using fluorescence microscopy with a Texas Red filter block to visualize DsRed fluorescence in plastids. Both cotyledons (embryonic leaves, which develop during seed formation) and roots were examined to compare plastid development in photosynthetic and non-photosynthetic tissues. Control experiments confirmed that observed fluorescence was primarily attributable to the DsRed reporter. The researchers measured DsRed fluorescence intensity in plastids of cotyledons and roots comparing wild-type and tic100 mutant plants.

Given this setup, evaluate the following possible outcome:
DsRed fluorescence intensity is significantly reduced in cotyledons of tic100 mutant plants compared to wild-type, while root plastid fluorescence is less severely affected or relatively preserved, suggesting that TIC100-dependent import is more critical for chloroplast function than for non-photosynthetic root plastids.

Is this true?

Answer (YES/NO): NO